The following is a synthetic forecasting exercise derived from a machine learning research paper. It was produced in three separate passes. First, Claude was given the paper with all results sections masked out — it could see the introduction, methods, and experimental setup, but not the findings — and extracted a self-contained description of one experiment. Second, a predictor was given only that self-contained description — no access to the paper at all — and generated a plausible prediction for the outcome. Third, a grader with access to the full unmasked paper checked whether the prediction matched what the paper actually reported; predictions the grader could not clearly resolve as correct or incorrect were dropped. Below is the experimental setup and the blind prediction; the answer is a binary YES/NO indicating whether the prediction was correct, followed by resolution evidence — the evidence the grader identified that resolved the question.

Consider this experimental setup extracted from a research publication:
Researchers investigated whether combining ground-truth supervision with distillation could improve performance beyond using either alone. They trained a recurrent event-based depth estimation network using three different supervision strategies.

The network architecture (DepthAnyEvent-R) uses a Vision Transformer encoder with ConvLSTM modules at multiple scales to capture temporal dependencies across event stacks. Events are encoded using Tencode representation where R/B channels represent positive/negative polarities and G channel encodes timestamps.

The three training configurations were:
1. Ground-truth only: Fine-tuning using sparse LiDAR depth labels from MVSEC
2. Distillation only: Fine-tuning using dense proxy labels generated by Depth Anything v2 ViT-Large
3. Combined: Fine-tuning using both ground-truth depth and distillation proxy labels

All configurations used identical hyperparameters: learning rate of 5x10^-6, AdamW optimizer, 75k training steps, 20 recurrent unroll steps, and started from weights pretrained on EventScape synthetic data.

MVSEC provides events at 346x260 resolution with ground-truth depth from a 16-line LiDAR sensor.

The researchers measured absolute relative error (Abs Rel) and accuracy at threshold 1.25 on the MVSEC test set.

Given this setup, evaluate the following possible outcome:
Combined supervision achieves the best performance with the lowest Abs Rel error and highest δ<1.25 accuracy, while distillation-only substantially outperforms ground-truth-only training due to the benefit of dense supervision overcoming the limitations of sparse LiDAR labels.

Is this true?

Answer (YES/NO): NO